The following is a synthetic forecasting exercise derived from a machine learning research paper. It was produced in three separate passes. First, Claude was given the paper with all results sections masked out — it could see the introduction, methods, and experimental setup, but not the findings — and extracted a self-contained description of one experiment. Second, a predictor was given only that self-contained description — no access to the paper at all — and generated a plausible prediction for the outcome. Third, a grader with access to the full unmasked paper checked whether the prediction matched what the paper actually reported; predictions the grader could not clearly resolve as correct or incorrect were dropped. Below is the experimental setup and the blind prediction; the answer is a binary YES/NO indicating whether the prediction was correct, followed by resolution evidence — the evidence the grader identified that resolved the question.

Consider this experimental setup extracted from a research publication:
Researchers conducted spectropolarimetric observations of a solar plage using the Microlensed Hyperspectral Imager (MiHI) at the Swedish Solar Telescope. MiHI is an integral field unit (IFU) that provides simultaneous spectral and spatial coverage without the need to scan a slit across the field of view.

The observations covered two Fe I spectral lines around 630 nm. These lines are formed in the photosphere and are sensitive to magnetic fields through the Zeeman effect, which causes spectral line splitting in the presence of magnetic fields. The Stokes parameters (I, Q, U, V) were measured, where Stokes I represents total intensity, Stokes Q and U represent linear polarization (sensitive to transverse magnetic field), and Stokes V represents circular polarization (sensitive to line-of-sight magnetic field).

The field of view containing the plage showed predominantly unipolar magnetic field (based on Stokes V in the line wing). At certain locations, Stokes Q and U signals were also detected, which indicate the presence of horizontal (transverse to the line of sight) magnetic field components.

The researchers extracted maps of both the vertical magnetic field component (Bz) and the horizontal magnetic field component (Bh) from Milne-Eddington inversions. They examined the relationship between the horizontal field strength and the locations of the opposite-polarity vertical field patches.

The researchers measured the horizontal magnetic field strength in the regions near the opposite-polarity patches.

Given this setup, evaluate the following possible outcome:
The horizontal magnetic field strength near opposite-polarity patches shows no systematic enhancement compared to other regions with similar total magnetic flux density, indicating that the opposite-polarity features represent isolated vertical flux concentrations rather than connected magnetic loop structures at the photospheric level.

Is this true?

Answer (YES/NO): NO